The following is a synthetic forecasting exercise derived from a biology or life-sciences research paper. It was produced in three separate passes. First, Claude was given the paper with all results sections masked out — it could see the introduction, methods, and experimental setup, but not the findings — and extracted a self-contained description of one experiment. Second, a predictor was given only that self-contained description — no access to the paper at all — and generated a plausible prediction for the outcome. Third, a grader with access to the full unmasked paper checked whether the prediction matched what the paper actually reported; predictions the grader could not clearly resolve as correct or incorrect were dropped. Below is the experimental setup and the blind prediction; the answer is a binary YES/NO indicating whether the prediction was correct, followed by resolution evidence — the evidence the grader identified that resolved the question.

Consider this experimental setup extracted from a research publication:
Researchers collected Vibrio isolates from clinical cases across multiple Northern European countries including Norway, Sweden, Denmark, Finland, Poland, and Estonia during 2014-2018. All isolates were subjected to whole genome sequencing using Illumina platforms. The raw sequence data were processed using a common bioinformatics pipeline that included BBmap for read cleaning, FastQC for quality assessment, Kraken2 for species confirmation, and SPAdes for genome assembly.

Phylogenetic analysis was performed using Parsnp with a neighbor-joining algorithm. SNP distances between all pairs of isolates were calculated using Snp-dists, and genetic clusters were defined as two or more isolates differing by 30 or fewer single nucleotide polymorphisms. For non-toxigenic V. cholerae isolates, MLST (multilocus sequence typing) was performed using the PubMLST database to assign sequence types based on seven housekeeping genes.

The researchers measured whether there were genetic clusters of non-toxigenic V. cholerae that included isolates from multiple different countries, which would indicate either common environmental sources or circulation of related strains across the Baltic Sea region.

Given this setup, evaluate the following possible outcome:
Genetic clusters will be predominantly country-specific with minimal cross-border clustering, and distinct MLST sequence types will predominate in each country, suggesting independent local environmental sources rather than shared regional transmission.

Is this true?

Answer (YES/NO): NO